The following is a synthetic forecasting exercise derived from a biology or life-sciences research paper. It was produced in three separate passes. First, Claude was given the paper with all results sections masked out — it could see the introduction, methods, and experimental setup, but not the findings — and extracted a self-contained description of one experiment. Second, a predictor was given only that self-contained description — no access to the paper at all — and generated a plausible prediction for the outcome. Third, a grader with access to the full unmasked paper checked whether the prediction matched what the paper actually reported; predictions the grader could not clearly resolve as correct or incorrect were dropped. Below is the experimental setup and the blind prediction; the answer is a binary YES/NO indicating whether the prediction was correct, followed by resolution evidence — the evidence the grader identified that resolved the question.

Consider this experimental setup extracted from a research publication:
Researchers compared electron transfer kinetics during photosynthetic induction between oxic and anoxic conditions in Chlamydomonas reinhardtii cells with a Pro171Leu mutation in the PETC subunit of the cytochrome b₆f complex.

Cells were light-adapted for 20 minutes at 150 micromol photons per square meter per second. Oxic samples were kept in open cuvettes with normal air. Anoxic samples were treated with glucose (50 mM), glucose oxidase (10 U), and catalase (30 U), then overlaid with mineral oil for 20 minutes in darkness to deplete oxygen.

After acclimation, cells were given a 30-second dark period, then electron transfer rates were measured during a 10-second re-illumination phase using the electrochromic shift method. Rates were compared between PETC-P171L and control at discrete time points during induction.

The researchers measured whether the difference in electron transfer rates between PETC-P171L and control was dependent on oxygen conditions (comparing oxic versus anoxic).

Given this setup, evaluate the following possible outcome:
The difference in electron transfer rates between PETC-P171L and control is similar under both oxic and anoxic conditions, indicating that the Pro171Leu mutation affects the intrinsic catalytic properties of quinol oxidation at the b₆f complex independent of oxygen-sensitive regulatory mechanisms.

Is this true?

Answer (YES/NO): NO